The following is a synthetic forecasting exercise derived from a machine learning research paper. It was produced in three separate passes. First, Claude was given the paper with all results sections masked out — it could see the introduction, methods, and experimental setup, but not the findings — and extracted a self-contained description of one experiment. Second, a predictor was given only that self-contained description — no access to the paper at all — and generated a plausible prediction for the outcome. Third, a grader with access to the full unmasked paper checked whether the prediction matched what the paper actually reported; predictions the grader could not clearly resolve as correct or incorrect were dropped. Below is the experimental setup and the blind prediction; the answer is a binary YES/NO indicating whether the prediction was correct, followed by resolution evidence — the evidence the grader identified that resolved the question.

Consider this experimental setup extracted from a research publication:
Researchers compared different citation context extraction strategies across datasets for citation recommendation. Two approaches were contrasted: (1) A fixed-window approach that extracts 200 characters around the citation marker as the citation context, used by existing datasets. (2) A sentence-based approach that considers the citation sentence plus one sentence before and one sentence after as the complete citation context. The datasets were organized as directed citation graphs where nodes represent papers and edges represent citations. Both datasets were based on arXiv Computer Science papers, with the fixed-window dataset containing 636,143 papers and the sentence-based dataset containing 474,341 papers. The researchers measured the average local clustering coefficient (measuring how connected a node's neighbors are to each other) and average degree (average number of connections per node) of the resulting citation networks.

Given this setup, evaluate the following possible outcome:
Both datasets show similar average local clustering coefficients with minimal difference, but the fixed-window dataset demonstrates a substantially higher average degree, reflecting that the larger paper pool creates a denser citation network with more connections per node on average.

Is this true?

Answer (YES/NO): NO